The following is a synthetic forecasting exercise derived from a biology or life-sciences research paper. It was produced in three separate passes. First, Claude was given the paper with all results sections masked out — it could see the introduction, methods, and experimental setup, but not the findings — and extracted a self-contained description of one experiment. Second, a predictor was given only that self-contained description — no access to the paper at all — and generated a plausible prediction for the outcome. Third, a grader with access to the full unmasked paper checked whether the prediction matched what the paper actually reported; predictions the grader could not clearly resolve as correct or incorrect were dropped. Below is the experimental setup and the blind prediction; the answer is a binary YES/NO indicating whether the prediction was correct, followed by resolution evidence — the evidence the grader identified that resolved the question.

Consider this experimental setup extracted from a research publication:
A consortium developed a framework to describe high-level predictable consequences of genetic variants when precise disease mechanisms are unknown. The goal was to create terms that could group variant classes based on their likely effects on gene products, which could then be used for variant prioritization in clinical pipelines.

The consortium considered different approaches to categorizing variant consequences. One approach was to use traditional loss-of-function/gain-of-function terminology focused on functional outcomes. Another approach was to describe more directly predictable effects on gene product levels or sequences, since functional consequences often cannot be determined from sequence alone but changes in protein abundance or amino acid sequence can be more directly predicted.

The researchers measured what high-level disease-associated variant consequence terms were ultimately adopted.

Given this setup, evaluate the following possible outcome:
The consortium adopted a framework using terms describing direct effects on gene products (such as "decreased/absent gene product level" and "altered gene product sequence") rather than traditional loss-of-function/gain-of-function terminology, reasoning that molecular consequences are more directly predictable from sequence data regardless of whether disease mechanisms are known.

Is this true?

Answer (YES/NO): YES